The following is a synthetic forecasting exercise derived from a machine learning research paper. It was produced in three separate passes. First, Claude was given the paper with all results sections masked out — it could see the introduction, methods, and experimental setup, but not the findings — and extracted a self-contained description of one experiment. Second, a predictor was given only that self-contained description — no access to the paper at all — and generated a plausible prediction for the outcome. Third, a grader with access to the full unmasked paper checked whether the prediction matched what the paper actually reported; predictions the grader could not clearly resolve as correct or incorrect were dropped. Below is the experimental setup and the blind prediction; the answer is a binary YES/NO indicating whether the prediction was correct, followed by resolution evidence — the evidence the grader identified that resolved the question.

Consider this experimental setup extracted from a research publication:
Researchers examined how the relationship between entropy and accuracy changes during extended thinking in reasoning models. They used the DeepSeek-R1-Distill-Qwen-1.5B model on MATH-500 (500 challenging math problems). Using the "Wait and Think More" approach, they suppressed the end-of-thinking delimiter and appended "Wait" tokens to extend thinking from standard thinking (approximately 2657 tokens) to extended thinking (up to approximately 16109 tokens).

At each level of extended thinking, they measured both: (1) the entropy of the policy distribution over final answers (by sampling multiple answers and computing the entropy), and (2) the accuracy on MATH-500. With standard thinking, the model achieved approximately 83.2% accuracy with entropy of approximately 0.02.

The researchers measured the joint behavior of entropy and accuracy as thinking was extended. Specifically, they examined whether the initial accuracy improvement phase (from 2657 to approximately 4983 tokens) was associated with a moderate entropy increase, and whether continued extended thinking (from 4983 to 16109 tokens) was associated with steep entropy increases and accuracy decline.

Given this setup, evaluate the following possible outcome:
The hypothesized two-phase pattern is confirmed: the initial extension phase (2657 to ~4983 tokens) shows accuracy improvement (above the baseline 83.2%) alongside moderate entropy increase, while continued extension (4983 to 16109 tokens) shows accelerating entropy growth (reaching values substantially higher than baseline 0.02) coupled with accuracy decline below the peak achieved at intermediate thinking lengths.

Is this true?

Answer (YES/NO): YES